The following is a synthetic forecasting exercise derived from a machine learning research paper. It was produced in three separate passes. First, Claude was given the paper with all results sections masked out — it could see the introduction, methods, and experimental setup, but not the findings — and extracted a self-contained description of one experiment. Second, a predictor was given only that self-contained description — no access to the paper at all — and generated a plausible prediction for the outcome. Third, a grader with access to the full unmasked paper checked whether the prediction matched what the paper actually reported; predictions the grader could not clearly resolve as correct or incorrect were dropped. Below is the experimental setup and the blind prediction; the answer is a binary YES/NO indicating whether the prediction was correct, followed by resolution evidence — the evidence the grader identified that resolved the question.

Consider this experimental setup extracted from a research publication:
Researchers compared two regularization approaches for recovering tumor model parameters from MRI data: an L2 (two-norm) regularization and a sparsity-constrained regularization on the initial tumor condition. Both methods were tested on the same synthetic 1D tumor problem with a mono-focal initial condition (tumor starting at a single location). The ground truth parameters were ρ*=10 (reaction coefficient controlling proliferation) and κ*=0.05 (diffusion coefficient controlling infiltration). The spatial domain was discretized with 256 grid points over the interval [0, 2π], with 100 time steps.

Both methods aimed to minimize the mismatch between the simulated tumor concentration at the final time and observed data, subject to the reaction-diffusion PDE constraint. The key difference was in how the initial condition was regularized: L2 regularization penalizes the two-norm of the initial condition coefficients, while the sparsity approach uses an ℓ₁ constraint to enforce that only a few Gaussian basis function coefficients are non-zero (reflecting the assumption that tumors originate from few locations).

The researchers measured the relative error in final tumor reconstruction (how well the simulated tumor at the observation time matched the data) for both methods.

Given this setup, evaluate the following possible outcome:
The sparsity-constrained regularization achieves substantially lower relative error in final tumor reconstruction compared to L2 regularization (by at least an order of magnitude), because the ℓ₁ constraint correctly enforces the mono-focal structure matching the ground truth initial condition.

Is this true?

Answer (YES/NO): NO